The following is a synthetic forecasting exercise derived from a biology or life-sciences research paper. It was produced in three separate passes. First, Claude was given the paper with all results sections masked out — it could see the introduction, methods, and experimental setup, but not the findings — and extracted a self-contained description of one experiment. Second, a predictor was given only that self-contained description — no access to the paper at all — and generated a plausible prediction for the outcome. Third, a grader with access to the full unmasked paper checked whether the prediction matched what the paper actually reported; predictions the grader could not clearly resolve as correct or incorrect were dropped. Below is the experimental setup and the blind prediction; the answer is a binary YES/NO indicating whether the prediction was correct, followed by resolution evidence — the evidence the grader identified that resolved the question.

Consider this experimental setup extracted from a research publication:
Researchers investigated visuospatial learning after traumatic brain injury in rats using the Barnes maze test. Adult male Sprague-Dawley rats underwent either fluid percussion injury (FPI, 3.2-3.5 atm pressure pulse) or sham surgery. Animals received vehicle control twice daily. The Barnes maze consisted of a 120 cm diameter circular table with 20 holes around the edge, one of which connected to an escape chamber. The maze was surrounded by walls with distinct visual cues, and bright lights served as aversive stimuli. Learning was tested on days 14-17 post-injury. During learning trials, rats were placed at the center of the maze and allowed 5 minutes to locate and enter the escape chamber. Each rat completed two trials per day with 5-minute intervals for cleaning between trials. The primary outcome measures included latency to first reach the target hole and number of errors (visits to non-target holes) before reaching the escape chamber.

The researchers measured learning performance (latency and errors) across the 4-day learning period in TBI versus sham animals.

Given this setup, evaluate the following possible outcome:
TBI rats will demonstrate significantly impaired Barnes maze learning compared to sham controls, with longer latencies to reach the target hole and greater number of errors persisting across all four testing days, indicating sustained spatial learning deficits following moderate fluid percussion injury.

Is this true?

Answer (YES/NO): NO